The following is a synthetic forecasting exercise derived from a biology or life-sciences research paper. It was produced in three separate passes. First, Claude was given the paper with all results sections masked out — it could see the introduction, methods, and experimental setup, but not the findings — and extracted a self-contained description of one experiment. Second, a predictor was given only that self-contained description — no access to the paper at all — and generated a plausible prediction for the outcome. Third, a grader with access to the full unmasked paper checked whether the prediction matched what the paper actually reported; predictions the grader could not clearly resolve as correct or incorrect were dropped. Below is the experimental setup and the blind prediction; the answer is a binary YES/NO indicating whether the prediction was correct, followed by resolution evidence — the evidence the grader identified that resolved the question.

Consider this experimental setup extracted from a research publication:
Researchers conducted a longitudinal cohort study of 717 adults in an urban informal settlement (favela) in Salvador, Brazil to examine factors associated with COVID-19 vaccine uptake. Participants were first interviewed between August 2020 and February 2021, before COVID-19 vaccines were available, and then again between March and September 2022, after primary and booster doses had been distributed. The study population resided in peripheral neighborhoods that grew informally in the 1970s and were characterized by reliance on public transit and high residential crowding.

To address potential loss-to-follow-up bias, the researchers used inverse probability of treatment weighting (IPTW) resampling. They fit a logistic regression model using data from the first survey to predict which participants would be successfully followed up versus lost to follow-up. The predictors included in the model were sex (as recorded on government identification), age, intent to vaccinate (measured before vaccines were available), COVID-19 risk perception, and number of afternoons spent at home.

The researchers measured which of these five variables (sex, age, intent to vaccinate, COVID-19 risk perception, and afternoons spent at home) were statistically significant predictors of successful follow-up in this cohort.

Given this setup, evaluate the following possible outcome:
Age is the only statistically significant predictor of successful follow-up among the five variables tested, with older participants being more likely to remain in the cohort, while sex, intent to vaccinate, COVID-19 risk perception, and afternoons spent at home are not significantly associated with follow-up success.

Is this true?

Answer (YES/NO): NO